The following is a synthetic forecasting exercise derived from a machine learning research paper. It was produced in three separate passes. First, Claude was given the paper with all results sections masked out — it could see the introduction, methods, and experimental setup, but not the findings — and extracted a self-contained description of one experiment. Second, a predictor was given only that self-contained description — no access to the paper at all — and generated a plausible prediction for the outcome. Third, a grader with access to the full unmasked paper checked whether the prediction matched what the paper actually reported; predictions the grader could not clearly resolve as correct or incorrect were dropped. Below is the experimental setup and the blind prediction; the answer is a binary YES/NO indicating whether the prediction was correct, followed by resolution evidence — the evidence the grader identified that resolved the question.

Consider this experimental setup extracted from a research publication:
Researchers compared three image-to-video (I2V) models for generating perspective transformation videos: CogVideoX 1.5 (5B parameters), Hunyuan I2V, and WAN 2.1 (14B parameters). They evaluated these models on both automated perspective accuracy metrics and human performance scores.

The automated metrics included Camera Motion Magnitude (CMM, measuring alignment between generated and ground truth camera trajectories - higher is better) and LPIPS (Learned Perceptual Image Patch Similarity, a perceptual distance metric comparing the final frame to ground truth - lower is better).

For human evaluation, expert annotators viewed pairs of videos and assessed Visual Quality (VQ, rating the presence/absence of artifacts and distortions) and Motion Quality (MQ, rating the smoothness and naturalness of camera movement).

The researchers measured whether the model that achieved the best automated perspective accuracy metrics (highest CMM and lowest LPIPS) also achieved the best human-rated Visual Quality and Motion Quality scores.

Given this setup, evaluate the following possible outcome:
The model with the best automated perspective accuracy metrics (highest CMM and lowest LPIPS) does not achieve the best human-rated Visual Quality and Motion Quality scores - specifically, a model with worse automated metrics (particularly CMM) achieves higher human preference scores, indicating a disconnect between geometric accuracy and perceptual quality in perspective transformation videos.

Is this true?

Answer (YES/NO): YES